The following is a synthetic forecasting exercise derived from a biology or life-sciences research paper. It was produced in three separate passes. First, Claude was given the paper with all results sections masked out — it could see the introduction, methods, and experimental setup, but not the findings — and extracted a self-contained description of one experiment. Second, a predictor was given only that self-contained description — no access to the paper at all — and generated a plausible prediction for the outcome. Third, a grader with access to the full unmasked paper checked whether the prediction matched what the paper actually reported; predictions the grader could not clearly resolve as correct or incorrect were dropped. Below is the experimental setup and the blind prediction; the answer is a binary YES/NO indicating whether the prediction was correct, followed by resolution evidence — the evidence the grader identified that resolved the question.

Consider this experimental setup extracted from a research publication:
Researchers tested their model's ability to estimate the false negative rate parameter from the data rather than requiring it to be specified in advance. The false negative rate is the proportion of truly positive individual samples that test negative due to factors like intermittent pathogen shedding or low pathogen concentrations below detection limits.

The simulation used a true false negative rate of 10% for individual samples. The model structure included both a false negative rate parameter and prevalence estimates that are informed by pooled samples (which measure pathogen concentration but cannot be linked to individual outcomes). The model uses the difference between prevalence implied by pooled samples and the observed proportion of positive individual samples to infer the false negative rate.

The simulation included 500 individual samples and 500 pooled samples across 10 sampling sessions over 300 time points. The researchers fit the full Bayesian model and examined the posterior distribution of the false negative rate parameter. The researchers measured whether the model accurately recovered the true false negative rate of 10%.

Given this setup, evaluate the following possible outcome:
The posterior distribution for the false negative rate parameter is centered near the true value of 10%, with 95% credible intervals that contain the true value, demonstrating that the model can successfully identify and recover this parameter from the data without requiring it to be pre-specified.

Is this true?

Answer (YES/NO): YES